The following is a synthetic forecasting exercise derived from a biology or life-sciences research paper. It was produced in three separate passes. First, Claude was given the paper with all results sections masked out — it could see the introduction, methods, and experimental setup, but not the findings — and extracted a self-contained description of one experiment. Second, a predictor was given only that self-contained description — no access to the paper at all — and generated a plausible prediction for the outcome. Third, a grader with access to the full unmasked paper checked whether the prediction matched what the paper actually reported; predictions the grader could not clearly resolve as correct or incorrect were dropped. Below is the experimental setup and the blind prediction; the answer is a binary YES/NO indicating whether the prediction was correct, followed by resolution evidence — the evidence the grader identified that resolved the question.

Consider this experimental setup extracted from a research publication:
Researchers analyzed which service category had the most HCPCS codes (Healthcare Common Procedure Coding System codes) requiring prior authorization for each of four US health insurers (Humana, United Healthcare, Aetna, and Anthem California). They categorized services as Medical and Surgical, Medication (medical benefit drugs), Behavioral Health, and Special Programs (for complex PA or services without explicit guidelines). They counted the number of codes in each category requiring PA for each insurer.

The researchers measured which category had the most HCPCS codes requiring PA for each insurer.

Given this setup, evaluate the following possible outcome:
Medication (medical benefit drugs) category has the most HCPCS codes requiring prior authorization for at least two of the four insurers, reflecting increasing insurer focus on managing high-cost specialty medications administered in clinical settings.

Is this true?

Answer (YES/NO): NO